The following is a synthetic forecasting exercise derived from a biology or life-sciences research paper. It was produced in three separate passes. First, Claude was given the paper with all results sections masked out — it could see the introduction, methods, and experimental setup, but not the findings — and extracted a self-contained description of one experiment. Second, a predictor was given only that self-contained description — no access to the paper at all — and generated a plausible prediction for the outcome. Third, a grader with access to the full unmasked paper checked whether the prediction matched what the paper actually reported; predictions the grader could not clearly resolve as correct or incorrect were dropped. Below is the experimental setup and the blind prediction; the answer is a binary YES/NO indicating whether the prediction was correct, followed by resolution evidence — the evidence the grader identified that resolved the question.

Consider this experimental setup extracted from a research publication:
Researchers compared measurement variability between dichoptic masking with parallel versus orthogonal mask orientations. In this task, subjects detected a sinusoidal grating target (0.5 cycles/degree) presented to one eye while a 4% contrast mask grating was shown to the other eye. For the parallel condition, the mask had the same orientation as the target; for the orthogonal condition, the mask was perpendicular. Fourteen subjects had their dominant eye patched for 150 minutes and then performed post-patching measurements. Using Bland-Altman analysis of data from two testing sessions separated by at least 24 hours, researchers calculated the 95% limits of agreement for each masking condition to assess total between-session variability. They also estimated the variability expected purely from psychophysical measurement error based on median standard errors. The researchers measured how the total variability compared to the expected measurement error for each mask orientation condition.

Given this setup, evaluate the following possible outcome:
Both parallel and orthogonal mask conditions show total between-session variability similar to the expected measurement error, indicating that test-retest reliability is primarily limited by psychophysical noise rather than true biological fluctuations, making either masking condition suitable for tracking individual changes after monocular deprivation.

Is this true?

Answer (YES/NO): NO